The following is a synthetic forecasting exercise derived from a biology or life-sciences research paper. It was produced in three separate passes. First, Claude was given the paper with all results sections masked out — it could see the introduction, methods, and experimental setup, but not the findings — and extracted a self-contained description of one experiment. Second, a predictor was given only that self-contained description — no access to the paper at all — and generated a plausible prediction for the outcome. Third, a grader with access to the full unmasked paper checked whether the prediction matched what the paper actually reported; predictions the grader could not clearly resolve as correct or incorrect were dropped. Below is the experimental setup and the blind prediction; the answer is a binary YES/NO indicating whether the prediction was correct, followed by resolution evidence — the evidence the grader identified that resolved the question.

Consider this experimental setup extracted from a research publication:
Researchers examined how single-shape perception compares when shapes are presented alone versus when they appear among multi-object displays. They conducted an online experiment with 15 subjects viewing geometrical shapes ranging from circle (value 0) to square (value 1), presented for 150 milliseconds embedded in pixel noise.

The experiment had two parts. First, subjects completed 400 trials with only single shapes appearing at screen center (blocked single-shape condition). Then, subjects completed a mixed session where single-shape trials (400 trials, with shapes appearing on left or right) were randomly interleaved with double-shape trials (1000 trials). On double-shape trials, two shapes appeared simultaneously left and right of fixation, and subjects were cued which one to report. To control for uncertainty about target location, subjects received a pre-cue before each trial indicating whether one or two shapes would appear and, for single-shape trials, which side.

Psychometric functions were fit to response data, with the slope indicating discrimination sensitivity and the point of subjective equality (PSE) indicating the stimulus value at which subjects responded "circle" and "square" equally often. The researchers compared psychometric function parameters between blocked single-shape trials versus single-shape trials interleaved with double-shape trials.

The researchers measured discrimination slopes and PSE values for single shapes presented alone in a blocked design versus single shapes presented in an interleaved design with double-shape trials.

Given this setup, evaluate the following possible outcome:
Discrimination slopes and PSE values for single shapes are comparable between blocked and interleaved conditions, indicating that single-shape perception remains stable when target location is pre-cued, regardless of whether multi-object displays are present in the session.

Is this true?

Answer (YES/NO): YES